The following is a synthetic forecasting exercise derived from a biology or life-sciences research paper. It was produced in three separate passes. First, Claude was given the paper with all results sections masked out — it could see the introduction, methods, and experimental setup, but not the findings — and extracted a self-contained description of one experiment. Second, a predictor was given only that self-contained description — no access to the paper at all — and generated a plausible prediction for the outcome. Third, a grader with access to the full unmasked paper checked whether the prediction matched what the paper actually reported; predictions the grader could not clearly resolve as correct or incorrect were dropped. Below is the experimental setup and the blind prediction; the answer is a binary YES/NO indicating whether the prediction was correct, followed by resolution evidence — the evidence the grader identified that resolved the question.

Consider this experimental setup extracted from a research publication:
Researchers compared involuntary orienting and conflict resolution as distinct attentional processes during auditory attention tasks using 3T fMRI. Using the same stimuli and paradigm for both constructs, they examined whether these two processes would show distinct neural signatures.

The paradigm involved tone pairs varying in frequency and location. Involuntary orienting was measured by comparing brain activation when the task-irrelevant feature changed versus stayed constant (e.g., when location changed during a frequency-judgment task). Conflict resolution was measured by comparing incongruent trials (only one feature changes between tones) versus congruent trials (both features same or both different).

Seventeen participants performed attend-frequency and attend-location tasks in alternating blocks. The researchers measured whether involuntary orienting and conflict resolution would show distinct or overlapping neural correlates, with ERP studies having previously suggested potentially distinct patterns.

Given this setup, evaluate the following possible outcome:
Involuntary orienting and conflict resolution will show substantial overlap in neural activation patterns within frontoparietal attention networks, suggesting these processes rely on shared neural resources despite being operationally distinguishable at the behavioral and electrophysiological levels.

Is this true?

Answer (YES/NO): NO